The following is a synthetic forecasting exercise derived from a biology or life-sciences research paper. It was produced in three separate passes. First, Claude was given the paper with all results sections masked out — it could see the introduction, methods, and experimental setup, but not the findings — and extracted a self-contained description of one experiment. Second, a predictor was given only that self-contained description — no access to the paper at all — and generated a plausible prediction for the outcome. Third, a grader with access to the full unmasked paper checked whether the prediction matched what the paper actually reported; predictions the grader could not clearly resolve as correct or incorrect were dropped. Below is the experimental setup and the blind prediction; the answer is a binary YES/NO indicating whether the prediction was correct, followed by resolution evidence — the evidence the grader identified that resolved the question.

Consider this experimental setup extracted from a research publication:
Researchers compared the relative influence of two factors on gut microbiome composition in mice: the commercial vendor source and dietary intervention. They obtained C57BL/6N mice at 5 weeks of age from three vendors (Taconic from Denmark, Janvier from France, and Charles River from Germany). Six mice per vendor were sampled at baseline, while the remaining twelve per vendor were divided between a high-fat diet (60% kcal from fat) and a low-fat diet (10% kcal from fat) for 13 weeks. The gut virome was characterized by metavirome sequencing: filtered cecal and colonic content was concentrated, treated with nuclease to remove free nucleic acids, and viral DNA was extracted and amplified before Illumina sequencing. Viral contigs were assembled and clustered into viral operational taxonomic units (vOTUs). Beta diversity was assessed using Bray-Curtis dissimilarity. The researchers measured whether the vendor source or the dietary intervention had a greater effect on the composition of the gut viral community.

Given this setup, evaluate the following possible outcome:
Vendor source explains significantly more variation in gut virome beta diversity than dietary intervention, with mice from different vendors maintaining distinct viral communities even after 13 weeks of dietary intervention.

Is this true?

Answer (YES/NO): YES